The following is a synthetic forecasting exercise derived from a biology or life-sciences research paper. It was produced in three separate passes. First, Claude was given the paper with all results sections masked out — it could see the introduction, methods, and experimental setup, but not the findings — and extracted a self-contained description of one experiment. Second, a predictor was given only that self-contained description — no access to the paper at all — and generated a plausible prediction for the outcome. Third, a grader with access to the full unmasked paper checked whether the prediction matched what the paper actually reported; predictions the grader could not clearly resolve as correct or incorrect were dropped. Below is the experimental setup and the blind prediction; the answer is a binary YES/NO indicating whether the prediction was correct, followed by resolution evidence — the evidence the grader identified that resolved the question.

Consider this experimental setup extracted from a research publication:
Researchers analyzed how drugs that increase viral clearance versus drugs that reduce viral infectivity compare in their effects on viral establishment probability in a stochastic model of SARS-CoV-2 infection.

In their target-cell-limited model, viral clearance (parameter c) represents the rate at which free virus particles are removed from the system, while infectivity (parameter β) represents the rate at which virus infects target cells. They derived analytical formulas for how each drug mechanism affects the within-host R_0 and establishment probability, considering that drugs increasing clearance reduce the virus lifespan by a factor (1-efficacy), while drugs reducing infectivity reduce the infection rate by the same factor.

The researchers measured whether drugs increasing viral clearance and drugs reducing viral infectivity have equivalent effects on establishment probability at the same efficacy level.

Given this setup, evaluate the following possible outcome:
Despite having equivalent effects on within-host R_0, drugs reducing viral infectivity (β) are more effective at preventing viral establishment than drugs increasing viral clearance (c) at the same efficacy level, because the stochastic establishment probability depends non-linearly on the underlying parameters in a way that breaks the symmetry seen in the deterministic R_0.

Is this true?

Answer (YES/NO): NO